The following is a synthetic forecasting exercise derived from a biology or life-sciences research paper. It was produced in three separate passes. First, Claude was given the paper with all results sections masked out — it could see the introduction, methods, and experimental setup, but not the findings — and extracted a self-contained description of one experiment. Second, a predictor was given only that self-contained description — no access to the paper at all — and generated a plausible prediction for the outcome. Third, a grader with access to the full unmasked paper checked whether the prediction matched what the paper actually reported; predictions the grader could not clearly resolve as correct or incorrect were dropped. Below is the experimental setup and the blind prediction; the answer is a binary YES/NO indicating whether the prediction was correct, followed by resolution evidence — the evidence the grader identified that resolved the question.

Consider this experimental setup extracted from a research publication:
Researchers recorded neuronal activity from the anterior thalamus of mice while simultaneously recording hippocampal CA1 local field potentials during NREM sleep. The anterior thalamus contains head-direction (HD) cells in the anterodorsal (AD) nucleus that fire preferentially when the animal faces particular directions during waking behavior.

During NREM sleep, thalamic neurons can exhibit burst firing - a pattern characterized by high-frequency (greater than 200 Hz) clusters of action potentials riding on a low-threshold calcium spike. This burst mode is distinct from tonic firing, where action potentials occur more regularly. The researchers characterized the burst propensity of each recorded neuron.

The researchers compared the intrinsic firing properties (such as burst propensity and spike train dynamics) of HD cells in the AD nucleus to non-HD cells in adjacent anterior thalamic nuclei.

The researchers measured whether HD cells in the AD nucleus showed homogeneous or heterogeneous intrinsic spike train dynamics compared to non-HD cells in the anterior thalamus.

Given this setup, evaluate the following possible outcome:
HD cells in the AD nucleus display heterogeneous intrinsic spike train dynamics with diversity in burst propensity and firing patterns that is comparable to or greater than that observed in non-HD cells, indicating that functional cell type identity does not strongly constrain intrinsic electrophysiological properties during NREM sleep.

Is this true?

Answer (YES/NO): NO